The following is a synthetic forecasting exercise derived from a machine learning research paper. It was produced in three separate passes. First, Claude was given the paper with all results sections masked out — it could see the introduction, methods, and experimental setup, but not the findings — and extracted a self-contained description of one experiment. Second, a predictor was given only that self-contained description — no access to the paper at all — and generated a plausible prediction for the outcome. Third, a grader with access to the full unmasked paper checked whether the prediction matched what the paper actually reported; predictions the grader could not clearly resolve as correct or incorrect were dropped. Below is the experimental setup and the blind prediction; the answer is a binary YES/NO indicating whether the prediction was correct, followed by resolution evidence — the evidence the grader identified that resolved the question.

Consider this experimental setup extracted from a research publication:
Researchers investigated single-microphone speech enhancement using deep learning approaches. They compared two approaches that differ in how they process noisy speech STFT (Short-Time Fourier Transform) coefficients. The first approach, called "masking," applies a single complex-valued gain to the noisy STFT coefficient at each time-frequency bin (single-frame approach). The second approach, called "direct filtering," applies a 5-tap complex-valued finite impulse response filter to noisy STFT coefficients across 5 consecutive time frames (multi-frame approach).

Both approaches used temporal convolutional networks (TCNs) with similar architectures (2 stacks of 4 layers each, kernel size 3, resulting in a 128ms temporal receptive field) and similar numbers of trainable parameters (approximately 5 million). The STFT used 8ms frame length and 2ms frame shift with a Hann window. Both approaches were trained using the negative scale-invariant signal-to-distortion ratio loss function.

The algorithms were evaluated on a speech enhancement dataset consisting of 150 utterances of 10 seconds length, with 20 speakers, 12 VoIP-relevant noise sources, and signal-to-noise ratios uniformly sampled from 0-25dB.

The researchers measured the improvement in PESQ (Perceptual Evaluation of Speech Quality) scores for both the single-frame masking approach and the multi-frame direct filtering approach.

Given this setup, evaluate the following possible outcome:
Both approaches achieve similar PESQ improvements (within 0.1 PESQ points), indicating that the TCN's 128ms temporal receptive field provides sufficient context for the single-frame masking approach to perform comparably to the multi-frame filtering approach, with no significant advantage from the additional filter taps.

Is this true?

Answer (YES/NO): YES